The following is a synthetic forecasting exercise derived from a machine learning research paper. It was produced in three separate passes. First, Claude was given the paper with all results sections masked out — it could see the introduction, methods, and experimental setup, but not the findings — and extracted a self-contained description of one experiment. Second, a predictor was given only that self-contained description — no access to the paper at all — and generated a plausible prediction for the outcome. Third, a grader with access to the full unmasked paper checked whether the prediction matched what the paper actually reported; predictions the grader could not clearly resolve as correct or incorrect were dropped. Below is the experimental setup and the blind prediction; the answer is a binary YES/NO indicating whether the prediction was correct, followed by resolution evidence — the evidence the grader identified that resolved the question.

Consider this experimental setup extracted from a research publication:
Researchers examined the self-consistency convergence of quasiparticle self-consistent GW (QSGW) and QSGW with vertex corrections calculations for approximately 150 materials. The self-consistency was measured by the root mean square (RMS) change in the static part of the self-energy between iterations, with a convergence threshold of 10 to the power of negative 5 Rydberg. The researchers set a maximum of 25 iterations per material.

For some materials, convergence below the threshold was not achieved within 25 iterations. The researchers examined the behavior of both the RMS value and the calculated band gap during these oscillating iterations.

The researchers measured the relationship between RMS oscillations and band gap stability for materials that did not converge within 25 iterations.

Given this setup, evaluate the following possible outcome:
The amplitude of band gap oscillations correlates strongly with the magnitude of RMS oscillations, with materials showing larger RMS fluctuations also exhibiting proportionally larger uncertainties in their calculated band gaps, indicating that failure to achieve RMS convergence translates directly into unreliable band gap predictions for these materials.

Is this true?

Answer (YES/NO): NO